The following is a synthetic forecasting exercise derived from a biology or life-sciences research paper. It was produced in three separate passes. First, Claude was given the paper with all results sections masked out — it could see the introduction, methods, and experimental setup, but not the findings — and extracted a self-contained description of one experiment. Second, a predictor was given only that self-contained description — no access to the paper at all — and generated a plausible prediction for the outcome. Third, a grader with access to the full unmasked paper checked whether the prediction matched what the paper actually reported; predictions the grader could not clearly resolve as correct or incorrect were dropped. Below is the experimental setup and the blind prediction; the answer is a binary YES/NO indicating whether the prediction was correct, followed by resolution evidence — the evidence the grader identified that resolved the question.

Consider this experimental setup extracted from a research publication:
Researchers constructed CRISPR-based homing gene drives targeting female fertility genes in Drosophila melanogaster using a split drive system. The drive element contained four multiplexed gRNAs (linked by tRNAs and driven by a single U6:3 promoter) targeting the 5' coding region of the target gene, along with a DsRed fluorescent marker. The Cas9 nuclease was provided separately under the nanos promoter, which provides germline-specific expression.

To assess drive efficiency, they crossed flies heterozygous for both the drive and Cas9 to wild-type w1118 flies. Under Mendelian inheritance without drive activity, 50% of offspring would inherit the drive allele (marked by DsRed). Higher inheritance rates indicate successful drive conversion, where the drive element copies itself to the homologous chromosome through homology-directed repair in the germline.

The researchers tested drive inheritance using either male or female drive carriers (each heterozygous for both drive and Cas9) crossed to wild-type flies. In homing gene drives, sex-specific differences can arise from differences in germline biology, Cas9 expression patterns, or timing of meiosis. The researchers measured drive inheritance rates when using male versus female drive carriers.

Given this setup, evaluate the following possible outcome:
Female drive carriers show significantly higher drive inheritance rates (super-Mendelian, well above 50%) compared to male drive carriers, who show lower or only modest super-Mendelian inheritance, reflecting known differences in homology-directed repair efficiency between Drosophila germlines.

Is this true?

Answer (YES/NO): NO